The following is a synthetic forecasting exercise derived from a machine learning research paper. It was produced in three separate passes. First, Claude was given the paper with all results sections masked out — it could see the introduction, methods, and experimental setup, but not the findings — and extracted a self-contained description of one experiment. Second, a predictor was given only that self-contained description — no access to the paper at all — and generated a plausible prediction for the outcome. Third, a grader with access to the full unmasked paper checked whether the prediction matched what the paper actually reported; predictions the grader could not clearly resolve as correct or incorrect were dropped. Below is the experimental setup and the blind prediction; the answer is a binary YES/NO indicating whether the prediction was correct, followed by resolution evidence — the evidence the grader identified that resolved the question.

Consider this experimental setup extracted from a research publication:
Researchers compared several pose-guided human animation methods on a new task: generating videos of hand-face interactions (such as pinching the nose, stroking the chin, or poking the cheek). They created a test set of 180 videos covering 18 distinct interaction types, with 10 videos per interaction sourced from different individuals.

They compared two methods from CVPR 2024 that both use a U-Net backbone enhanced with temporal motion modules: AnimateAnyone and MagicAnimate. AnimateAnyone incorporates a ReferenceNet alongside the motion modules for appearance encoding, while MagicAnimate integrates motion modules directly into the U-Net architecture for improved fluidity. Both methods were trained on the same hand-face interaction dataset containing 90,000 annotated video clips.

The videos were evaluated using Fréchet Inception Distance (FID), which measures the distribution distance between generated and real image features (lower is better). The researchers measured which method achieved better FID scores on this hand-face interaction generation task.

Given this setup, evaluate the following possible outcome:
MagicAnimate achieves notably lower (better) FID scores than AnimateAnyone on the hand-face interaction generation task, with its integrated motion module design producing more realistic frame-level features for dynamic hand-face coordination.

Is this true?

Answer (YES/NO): NO